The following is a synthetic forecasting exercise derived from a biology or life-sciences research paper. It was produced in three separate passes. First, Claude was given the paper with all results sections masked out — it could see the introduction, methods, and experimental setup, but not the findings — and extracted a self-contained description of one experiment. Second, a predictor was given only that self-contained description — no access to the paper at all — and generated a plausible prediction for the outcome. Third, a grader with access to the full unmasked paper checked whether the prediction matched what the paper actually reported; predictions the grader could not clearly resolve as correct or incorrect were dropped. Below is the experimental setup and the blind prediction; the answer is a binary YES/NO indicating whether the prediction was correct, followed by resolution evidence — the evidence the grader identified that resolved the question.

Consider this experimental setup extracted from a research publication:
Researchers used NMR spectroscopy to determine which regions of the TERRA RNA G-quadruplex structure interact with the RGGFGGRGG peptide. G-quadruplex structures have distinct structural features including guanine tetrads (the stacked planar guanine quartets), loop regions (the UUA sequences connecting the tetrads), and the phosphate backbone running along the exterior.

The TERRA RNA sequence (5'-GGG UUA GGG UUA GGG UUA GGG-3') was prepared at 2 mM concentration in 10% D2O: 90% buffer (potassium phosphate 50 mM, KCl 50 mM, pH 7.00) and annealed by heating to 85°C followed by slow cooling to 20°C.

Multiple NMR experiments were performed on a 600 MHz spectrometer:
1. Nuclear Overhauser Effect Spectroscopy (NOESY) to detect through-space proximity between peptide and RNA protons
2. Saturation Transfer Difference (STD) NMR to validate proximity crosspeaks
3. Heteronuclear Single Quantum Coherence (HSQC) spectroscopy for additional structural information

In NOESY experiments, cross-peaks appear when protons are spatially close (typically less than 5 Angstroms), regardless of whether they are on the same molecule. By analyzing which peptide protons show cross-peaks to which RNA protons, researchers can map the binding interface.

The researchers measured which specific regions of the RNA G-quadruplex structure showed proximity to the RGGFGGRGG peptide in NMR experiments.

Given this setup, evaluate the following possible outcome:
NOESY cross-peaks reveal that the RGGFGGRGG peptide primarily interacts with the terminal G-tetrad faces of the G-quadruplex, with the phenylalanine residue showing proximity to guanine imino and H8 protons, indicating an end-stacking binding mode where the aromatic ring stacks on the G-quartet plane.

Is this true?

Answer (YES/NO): YES